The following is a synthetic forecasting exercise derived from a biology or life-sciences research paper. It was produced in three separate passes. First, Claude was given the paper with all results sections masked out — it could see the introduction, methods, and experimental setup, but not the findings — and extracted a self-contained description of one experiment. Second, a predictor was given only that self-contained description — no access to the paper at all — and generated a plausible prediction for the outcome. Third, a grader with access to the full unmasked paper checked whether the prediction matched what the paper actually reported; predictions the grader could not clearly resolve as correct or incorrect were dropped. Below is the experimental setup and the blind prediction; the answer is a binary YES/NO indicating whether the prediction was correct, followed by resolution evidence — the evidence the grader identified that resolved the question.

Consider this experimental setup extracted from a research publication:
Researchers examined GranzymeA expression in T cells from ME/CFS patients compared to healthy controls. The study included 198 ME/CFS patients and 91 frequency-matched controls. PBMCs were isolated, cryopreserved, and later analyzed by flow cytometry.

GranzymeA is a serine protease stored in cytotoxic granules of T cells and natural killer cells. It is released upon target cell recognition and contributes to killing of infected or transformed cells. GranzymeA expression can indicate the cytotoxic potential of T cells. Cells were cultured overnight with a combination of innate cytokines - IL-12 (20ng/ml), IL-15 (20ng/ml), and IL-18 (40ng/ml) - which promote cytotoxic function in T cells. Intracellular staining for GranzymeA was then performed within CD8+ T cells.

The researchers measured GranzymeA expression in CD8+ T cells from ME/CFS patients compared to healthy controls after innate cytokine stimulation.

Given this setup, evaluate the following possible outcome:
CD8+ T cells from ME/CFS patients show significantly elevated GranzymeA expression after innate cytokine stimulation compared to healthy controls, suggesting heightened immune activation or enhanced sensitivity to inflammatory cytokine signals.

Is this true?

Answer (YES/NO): NO